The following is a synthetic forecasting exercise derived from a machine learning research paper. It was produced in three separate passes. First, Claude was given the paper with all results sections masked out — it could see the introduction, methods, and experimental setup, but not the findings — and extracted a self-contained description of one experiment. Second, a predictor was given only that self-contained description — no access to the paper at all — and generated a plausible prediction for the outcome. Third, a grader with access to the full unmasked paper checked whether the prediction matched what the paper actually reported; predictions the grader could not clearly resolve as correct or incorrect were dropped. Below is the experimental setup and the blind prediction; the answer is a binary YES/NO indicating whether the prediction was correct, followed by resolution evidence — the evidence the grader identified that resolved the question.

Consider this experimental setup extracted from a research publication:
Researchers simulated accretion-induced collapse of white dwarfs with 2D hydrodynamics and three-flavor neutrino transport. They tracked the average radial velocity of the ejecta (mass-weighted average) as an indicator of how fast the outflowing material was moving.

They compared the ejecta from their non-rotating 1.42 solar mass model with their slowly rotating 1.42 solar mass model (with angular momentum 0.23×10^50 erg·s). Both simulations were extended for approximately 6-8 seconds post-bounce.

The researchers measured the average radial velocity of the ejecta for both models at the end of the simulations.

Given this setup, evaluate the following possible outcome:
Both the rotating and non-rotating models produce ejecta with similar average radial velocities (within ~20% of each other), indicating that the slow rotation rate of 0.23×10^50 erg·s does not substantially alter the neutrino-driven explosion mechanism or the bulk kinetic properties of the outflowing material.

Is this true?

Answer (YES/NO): YES